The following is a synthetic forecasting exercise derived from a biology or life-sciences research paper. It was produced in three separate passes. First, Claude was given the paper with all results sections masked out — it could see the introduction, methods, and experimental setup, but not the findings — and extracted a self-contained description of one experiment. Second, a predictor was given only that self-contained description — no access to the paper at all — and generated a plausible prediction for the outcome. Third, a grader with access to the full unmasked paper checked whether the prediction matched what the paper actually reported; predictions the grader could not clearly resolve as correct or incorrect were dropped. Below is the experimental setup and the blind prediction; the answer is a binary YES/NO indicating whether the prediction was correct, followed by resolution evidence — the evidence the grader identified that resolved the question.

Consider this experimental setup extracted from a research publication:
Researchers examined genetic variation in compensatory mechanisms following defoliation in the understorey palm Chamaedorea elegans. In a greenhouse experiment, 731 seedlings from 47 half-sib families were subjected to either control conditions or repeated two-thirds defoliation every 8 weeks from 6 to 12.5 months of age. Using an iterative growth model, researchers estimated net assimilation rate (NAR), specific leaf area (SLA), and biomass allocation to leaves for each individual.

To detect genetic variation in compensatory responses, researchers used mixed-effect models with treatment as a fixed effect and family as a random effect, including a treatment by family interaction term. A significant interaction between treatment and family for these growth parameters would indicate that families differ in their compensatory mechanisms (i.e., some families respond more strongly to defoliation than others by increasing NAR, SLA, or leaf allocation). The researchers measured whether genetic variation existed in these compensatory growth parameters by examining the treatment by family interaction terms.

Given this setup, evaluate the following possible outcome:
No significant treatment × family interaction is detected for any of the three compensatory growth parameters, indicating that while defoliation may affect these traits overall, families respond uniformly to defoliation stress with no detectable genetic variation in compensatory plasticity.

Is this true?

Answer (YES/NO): YES